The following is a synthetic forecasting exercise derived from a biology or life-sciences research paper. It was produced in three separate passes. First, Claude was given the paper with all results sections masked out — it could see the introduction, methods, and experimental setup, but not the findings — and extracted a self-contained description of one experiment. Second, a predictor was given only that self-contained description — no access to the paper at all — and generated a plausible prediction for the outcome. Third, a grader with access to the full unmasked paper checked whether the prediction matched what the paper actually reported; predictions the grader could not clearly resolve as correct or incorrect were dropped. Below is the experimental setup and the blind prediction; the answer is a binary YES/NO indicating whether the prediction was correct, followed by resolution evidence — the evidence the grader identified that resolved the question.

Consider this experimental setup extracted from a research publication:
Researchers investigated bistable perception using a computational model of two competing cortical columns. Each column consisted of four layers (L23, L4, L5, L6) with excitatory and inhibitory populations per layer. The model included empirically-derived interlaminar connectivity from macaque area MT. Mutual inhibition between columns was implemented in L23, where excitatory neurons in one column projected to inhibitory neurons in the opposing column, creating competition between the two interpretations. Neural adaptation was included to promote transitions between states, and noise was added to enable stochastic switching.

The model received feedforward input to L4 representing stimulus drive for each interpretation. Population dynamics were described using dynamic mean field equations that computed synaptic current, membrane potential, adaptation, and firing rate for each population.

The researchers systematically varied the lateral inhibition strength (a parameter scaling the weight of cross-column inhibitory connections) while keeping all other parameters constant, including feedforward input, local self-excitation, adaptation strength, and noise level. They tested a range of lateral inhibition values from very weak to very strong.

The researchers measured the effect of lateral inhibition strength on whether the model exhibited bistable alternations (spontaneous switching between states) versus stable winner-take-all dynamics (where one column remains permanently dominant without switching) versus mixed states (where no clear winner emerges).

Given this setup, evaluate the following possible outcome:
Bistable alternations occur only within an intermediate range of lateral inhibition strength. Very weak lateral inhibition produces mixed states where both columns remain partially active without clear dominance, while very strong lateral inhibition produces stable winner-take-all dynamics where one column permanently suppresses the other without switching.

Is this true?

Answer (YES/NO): NO